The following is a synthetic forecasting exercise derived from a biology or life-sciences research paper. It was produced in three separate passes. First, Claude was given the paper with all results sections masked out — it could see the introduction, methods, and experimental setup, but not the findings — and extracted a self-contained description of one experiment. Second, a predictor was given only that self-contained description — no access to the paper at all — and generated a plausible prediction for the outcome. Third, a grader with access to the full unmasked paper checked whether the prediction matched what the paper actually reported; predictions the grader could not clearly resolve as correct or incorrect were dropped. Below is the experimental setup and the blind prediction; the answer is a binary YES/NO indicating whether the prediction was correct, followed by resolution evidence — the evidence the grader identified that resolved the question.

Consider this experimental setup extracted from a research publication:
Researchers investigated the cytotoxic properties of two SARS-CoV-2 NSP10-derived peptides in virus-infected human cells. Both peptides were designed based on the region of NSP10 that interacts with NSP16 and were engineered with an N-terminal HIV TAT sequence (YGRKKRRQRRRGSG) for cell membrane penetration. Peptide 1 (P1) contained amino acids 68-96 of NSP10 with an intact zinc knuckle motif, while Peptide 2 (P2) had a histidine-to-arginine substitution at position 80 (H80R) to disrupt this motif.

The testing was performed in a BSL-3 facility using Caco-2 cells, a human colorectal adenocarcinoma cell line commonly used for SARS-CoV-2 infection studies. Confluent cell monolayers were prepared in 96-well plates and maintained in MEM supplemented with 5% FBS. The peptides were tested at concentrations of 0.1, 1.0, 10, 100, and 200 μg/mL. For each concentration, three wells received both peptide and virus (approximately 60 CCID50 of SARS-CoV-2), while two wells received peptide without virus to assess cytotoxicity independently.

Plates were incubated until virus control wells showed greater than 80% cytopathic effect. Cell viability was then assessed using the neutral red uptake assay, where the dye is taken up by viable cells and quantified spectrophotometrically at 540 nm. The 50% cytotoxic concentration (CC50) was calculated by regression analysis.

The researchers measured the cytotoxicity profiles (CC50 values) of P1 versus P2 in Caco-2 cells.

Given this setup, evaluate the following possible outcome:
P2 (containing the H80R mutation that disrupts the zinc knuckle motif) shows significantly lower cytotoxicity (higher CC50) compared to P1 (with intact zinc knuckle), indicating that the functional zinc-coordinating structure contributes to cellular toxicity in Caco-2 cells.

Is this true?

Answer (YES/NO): YES